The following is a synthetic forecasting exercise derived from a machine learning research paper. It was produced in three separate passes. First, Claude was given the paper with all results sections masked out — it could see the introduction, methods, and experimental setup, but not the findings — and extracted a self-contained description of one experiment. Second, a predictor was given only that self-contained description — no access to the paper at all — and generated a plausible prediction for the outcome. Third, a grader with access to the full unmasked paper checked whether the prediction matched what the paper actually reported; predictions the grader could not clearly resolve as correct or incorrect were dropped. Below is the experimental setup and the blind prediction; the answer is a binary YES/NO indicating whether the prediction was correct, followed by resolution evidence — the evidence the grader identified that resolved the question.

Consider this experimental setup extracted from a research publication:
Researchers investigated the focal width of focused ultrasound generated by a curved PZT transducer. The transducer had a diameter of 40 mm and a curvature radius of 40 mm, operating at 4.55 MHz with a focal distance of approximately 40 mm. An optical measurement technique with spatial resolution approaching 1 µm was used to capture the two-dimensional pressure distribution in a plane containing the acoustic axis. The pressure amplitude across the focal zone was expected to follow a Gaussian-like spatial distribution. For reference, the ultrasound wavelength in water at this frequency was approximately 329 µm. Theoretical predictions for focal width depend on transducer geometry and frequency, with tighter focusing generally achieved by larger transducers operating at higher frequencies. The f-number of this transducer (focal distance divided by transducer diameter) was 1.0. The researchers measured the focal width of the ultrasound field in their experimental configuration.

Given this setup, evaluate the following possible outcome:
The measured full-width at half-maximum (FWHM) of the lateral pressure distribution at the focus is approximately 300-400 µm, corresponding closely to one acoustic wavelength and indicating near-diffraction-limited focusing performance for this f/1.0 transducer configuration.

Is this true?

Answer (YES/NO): NO